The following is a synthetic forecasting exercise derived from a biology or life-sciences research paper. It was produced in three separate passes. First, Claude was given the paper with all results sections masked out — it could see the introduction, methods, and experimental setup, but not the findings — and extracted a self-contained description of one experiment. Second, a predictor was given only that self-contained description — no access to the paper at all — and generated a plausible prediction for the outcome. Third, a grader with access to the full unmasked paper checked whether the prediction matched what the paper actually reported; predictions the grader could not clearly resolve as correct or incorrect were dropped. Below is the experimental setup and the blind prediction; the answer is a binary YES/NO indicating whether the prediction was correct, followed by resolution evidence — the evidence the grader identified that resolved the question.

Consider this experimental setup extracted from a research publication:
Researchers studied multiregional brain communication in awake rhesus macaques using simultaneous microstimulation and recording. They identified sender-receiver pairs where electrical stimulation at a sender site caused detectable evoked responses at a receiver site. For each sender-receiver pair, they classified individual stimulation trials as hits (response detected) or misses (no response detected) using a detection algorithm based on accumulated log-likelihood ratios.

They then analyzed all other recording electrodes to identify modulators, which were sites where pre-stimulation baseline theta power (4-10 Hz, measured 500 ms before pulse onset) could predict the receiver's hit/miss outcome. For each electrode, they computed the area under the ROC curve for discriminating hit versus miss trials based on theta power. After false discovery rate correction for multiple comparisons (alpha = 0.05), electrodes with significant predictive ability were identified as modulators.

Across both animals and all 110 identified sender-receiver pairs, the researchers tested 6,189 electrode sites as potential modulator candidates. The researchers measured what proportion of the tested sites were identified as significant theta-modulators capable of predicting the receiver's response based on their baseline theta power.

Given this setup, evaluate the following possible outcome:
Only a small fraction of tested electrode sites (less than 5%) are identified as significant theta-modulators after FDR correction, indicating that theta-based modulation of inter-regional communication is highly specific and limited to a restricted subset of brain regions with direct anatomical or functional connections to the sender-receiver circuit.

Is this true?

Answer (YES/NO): YES